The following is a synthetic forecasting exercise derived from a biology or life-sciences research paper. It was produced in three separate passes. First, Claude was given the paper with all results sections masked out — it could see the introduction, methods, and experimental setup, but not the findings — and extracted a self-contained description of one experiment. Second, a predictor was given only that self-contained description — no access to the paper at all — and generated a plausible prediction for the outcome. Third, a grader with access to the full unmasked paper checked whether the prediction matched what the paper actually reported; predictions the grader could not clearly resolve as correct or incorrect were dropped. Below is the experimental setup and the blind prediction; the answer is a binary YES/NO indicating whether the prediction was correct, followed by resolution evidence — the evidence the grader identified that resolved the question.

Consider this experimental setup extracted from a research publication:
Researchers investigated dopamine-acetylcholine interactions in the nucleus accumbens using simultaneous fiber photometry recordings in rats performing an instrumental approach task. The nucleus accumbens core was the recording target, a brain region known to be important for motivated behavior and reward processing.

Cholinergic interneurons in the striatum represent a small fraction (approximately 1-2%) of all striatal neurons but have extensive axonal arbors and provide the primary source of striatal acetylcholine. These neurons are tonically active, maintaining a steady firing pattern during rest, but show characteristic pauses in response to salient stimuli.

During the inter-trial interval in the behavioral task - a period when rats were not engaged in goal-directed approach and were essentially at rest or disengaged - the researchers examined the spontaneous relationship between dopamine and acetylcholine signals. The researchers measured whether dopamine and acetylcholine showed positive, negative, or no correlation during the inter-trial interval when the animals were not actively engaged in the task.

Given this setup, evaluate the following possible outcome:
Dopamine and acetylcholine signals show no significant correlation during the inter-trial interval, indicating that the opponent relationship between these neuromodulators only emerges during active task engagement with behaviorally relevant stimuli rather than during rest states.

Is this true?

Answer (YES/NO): NO